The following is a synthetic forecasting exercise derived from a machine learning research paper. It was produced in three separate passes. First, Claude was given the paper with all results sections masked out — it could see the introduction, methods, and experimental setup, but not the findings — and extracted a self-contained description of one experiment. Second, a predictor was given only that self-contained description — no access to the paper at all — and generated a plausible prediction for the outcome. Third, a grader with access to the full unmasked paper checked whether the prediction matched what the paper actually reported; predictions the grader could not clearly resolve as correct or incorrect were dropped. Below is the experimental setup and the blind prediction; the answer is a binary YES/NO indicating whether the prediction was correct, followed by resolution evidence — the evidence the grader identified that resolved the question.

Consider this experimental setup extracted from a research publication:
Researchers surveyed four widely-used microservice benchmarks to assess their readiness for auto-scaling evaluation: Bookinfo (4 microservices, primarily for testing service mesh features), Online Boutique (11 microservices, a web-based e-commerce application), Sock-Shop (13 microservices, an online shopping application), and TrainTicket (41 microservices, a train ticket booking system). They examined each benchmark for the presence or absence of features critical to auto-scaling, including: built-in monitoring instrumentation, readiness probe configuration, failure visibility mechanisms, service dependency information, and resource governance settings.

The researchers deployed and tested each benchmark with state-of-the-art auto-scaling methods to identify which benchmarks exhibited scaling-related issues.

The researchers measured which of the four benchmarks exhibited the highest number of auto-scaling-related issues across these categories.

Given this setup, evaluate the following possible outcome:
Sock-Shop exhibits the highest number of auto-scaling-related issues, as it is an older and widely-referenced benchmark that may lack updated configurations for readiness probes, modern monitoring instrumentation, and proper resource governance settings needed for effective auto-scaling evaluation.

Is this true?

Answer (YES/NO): YES